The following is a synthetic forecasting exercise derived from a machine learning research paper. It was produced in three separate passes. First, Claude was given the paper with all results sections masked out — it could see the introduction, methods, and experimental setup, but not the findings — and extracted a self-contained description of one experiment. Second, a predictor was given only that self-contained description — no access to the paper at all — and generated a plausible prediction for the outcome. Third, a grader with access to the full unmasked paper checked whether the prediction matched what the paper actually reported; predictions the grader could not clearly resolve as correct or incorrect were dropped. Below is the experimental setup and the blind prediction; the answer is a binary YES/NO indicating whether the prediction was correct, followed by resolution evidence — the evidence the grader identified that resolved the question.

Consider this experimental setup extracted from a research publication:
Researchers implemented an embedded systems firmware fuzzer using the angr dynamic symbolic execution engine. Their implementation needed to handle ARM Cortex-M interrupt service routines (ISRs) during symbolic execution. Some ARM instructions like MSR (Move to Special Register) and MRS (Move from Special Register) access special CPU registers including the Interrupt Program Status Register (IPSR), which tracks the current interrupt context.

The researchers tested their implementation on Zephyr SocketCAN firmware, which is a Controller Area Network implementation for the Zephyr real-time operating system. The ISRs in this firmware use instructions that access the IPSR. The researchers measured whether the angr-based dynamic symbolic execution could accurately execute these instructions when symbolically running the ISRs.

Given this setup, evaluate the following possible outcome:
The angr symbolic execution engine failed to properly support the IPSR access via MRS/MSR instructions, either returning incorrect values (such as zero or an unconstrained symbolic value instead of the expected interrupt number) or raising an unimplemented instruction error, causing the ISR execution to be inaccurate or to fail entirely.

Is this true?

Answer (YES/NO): YES